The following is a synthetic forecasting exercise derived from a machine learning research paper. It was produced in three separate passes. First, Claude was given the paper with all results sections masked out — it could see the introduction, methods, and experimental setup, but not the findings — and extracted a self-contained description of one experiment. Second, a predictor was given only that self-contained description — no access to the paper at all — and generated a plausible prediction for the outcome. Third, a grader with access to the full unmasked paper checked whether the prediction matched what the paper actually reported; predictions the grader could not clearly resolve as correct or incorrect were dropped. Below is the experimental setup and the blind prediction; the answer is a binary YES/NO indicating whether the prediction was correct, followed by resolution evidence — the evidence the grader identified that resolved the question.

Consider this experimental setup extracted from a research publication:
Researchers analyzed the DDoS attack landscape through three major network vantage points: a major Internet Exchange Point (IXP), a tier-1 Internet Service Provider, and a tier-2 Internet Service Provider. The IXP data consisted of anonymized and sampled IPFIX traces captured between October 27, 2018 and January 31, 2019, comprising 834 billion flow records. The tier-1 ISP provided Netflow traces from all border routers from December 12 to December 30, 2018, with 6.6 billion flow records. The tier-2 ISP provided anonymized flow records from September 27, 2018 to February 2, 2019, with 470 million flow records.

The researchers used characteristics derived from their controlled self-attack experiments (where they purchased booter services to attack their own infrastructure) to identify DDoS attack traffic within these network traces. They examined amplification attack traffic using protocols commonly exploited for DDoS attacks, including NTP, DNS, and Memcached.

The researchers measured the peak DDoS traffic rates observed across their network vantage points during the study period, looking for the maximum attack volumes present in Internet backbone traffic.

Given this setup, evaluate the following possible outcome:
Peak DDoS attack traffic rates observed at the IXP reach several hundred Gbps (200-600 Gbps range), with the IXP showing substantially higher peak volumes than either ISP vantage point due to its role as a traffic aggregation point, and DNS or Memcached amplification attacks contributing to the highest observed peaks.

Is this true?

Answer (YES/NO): NO